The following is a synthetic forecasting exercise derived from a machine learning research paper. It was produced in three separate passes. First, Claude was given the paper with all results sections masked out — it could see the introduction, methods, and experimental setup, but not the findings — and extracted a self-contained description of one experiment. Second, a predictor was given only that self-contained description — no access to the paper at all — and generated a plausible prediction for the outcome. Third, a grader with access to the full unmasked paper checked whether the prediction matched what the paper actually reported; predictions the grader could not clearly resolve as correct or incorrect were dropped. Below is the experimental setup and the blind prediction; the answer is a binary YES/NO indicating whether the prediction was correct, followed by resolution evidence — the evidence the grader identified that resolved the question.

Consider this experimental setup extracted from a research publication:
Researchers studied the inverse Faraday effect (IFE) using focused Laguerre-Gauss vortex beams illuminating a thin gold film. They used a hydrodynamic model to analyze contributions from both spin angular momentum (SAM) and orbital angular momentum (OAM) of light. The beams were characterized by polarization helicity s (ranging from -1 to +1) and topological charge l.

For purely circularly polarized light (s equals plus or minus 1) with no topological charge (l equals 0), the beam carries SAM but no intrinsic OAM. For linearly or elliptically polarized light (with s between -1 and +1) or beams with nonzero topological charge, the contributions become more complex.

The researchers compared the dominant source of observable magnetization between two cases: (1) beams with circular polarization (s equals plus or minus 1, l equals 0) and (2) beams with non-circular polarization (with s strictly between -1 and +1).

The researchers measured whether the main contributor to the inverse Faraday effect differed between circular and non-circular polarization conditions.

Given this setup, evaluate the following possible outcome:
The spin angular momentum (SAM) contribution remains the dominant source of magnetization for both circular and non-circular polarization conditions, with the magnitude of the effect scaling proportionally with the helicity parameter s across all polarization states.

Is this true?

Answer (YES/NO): NO